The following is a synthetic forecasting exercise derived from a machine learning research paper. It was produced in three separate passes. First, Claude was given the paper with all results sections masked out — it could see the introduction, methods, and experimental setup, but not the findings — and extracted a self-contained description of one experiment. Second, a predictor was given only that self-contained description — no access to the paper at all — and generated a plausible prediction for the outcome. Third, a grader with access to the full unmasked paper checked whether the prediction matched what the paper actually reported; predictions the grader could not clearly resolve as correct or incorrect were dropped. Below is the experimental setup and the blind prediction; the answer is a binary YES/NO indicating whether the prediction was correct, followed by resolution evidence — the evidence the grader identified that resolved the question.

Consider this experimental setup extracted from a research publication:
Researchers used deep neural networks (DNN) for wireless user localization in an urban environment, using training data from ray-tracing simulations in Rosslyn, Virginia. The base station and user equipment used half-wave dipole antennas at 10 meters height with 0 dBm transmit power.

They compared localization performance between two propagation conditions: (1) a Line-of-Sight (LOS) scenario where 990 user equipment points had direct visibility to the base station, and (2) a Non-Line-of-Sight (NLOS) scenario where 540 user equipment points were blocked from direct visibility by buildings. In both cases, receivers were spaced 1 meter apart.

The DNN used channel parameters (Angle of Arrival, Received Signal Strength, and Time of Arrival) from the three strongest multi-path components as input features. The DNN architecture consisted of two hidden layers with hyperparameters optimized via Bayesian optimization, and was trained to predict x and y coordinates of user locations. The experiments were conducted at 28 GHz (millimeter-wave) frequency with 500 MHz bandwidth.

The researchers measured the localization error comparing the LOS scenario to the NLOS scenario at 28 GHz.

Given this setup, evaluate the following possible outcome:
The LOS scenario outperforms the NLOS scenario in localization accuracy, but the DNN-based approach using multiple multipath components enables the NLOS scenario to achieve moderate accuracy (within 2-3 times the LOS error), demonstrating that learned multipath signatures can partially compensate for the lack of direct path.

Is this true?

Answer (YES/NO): NO